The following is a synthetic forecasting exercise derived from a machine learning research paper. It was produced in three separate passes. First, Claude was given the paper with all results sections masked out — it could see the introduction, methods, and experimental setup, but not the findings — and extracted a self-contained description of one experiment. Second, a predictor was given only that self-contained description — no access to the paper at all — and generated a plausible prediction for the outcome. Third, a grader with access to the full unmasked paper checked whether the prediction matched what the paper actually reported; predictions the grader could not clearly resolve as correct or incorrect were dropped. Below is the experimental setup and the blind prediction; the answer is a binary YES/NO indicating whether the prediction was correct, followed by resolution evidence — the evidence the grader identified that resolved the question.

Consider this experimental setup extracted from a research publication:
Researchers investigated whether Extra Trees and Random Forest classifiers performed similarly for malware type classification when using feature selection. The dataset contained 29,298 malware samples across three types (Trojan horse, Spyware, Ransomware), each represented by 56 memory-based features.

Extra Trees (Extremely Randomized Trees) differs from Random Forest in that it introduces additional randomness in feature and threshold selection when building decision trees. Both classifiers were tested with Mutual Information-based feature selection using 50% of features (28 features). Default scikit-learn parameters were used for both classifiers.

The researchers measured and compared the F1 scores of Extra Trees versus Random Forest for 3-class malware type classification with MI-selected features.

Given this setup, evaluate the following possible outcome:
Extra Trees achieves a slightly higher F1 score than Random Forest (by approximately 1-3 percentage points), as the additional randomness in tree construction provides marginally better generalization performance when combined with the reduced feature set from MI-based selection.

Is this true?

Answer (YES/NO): NO